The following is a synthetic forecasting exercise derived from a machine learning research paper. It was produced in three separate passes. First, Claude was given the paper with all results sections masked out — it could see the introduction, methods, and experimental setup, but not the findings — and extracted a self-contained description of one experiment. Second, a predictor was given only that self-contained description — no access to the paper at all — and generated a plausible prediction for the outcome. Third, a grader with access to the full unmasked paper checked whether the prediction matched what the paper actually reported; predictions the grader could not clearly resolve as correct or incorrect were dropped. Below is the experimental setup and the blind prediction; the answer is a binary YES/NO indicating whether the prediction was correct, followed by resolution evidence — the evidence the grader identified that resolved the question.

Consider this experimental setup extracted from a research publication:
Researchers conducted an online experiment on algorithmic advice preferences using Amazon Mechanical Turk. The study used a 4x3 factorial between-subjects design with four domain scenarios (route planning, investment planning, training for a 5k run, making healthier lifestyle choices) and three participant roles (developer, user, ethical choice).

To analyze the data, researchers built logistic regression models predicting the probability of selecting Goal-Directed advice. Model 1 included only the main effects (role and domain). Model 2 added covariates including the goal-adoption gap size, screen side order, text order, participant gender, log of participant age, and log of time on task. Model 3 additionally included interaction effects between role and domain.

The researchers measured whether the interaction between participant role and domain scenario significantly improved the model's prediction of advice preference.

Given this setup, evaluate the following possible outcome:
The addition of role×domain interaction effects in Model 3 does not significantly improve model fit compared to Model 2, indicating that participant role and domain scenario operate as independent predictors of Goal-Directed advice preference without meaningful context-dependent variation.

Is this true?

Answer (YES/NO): YES